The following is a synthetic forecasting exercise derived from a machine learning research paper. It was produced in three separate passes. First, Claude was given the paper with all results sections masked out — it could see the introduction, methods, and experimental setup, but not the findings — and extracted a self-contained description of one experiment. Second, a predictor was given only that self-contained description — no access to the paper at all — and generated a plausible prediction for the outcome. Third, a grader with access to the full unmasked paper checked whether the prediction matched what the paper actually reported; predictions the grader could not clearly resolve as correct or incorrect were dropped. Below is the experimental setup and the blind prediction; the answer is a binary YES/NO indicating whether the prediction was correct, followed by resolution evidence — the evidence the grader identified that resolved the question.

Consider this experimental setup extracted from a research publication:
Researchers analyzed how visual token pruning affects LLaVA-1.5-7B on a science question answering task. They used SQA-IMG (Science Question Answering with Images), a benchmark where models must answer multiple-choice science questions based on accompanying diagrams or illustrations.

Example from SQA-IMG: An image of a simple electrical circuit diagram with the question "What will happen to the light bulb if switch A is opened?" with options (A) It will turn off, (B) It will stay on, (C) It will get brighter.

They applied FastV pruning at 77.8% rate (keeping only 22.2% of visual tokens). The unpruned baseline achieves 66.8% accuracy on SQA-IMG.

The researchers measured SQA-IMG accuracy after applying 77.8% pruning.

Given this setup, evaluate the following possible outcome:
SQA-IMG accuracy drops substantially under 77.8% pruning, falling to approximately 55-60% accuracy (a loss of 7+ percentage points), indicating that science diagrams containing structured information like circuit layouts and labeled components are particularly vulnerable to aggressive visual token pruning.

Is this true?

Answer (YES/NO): NO